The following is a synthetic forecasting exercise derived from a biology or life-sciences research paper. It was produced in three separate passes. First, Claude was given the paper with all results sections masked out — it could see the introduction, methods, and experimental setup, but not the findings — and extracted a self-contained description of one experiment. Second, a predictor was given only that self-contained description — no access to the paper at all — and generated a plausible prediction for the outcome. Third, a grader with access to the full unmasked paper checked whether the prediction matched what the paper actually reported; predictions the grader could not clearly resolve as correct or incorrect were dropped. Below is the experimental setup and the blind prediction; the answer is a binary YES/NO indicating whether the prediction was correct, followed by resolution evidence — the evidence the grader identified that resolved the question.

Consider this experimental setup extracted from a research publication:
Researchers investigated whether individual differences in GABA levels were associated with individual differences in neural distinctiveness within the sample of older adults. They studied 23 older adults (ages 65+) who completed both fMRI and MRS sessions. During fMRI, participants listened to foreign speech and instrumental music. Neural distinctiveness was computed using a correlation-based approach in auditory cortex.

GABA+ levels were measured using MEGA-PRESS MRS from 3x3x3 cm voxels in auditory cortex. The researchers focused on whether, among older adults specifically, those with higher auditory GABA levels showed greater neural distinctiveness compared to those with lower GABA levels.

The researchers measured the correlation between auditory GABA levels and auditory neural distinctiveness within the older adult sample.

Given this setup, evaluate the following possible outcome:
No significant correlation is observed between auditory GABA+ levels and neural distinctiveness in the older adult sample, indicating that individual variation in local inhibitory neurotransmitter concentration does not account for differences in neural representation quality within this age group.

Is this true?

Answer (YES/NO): NO